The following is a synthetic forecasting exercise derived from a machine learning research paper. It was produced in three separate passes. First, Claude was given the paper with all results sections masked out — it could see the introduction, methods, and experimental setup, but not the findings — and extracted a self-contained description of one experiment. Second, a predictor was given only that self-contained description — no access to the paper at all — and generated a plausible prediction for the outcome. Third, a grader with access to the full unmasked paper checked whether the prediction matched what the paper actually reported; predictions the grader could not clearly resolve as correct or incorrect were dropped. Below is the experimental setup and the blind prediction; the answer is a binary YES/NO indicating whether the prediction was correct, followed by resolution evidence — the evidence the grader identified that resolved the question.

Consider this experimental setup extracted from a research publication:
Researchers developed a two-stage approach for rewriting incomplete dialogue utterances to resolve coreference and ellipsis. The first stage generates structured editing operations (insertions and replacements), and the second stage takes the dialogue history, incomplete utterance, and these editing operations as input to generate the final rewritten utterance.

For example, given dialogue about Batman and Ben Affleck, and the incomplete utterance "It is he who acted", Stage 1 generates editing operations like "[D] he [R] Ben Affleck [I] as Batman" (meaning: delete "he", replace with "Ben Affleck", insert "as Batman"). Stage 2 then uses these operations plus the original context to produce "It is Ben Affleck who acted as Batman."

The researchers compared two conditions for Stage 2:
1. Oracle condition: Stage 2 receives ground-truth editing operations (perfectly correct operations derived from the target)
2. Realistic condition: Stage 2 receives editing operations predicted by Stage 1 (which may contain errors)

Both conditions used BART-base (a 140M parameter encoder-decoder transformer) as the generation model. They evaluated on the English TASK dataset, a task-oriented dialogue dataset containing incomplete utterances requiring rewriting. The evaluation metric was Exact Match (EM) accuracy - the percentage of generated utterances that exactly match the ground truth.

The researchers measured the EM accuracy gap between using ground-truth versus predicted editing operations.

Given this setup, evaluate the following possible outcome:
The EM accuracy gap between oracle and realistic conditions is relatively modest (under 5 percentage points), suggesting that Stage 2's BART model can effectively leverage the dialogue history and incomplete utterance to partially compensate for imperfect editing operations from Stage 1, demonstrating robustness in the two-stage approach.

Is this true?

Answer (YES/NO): NO